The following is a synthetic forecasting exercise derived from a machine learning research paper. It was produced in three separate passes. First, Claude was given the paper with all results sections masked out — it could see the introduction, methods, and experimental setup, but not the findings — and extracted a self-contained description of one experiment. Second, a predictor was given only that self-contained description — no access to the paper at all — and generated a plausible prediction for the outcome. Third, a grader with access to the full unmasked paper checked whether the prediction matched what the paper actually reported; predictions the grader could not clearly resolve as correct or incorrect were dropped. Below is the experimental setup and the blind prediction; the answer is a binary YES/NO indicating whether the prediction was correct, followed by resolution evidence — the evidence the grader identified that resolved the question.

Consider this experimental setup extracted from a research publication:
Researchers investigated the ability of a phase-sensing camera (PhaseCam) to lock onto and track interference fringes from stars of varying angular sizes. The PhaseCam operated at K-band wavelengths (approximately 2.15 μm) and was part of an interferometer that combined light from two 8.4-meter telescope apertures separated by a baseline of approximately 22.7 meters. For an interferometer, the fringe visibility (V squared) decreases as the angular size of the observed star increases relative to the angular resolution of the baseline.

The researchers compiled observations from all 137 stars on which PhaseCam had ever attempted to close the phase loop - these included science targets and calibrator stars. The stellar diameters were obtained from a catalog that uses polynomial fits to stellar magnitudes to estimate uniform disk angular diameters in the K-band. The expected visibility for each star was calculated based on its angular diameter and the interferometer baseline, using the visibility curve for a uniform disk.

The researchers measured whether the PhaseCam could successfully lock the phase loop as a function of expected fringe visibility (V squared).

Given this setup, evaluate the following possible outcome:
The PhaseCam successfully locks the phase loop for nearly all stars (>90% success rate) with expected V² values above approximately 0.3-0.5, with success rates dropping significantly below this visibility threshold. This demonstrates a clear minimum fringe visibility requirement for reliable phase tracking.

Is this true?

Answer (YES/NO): NO